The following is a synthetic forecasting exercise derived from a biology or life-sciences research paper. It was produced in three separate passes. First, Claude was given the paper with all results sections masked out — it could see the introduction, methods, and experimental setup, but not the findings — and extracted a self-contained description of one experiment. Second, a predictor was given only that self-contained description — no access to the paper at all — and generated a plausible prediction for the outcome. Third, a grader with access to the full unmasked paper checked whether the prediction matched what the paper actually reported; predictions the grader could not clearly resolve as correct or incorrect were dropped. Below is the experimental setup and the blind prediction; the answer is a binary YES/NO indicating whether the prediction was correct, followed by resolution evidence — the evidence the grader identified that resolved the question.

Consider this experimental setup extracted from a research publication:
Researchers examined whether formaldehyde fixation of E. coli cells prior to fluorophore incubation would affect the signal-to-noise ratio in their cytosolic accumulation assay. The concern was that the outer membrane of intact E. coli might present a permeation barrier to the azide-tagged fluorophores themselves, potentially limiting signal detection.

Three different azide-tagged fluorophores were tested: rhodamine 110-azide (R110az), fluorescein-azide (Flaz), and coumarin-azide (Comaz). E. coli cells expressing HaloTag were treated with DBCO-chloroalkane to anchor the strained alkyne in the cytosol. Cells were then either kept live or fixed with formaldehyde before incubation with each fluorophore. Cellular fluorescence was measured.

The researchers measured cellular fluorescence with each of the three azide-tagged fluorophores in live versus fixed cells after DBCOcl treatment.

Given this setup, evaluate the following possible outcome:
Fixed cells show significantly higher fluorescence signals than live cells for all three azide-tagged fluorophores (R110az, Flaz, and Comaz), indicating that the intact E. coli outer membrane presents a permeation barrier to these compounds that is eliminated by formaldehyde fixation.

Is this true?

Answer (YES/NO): YES